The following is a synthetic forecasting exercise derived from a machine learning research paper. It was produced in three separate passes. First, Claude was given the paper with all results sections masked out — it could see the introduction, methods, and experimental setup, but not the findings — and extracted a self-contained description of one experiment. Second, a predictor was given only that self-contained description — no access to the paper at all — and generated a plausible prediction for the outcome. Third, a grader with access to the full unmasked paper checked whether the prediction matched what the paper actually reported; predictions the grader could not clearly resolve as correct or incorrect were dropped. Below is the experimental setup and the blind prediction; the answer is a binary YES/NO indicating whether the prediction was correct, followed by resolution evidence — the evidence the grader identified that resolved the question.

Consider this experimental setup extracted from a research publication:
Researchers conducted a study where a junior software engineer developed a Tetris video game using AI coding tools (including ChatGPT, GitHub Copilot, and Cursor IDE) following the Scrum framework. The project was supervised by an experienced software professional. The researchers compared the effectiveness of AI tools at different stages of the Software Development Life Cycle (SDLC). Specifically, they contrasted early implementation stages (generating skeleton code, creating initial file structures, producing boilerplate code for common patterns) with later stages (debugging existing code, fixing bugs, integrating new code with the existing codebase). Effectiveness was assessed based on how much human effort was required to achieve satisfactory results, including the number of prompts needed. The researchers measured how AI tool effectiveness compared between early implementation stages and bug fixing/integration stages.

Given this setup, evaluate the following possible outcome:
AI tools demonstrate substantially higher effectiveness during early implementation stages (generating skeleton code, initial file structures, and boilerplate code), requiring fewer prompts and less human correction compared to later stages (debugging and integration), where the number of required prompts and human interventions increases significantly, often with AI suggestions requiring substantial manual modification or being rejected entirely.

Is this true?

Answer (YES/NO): YES